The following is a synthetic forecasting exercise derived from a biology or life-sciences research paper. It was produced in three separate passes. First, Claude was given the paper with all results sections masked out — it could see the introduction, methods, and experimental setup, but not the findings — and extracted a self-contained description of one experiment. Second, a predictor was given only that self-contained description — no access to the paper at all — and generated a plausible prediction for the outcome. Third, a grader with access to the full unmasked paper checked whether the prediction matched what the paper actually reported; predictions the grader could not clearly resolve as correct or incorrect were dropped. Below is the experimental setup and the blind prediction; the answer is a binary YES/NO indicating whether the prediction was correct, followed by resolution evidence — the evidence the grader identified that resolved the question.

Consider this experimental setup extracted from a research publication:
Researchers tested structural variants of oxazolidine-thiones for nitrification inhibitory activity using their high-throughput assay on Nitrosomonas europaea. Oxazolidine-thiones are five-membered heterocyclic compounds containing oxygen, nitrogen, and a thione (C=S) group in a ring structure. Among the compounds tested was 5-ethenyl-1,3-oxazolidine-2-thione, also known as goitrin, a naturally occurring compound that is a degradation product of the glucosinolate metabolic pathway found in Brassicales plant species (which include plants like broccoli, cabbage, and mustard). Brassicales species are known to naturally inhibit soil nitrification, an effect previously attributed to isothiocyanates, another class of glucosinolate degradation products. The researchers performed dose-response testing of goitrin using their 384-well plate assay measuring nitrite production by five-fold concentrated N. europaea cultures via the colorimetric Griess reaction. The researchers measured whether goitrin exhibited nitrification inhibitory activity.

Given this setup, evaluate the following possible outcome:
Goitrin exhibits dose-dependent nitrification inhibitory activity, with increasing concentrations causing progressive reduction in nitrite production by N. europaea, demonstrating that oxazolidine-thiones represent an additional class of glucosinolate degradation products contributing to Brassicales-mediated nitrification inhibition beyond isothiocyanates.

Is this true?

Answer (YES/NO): YES